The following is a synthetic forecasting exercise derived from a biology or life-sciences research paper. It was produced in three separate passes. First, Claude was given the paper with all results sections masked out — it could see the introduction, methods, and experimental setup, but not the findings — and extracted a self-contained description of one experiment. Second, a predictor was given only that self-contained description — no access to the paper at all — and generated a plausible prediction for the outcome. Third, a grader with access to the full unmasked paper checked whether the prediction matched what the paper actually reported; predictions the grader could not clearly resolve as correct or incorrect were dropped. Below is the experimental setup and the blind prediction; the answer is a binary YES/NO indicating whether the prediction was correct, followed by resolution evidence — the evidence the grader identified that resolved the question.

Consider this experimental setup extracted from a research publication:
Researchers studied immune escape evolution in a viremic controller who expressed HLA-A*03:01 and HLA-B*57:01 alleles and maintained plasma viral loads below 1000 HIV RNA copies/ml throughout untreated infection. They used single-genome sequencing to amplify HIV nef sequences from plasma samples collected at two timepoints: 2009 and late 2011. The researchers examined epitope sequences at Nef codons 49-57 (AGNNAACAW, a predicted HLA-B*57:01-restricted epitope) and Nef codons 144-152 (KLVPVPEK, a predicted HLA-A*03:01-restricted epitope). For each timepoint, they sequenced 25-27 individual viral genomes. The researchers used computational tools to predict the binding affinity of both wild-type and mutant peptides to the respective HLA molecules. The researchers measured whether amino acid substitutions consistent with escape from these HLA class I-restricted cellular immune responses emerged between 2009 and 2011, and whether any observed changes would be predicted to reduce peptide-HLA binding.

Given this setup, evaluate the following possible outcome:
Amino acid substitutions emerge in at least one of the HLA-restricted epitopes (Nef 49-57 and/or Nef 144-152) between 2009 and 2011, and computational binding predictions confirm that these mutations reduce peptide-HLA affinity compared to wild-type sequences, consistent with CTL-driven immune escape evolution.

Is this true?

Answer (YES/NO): YES